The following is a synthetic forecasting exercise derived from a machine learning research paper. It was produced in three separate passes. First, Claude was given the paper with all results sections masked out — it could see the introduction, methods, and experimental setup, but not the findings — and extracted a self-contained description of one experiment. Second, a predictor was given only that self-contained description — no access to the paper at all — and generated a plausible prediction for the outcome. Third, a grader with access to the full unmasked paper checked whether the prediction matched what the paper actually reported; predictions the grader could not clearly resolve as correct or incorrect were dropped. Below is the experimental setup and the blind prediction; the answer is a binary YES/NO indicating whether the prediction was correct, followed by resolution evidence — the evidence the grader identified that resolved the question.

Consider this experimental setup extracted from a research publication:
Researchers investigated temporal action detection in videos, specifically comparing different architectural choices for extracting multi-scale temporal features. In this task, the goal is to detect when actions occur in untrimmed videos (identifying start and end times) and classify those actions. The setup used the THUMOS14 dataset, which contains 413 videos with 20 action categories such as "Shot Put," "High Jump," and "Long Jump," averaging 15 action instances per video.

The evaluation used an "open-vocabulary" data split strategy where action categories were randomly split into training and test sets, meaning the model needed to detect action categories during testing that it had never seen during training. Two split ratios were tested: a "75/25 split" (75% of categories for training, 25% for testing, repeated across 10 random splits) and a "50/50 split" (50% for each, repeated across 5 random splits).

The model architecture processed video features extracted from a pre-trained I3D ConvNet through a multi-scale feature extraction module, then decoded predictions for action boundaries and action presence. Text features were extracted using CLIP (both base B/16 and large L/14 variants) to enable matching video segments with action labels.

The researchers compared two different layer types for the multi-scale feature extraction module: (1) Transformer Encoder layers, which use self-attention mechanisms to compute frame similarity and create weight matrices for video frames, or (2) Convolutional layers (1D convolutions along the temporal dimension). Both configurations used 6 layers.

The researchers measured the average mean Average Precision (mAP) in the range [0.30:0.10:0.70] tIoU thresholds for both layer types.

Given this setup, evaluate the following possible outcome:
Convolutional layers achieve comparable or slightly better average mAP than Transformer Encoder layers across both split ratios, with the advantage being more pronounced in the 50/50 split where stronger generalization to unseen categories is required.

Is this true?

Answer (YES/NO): NO